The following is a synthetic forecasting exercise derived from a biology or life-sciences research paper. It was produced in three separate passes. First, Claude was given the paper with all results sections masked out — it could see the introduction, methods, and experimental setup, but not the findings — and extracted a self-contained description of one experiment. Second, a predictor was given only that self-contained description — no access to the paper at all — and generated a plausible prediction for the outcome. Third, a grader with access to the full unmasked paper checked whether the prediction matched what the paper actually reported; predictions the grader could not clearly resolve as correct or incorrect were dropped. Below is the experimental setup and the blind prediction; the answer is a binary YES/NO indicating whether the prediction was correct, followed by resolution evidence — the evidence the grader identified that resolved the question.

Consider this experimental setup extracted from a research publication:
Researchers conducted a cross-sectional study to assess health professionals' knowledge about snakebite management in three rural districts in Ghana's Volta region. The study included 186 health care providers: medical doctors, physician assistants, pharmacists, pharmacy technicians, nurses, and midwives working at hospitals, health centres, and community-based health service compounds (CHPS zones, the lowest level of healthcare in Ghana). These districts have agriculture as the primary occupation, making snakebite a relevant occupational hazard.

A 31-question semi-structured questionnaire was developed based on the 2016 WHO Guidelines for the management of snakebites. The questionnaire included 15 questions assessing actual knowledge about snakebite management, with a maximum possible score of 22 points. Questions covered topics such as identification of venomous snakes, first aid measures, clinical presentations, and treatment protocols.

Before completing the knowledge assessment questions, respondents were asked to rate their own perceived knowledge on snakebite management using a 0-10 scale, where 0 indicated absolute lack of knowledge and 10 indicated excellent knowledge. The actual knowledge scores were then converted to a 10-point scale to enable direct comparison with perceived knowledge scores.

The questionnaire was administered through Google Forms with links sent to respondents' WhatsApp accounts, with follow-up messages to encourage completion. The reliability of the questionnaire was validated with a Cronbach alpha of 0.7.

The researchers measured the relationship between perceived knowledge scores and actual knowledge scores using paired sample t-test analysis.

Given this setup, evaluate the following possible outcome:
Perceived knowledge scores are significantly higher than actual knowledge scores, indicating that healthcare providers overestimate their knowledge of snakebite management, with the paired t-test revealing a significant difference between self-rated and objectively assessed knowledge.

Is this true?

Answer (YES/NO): YES